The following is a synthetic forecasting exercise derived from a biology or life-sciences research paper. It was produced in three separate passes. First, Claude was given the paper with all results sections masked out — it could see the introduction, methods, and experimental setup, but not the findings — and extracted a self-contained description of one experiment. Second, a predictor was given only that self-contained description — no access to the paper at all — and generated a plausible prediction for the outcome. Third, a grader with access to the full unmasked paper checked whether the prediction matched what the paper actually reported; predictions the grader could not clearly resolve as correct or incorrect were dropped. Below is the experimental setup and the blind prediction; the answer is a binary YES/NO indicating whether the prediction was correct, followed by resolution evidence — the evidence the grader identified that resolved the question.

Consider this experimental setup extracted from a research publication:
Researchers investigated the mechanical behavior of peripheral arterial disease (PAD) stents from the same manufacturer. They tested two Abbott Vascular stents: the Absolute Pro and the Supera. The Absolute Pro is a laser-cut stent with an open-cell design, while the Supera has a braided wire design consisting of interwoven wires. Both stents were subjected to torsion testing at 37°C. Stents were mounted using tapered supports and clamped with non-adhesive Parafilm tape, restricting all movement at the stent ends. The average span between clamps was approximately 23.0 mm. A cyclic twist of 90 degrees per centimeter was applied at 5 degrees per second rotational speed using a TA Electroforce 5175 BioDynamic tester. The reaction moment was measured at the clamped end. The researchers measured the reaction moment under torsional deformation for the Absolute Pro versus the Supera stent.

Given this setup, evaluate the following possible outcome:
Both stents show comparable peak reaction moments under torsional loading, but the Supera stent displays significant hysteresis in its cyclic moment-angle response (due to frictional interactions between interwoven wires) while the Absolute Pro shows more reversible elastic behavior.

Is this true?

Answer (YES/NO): NO